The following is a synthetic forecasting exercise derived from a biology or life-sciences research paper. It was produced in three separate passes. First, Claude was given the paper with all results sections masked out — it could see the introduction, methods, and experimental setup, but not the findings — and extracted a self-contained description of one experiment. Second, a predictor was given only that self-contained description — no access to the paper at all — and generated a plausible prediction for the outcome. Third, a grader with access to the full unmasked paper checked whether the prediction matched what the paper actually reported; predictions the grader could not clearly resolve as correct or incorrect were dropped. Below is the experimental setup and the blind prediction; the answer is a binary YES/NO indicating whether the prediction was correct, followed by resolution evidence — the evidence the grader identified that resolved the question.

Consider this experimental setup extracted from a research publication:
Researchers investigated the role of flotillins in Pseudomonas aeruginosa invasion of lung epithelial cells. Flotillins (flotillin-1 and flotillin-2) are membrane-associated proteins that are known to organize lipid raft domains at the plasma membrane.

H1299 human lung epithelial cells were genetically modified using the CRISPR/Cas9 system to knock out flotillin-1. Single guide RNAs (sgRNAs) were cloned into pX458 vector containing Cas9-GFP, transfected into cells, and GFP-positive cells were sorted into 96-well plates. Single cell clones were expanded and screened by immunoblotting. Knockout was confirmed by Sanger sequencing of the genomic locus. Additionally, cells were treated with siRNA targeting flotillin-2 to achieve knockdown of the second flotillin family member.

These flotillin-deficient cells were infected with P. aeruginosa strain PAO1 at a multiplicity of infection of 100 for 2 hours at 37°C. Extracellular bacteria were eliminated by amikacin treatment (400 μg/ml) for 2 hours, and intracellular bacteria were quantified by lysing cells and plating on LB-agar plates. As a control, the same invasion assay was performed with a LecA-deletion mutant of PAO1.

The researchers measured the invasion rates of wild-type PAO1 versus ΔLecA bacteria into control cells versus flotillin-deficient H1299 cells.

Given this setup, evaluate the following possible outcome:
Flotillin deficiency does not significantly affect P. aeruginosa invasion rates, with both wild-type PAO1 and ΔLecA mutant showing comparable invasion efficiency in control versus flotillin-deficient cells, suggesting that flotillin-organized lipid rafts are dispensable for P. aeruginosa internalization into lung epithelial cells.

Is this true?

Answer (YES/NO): NO